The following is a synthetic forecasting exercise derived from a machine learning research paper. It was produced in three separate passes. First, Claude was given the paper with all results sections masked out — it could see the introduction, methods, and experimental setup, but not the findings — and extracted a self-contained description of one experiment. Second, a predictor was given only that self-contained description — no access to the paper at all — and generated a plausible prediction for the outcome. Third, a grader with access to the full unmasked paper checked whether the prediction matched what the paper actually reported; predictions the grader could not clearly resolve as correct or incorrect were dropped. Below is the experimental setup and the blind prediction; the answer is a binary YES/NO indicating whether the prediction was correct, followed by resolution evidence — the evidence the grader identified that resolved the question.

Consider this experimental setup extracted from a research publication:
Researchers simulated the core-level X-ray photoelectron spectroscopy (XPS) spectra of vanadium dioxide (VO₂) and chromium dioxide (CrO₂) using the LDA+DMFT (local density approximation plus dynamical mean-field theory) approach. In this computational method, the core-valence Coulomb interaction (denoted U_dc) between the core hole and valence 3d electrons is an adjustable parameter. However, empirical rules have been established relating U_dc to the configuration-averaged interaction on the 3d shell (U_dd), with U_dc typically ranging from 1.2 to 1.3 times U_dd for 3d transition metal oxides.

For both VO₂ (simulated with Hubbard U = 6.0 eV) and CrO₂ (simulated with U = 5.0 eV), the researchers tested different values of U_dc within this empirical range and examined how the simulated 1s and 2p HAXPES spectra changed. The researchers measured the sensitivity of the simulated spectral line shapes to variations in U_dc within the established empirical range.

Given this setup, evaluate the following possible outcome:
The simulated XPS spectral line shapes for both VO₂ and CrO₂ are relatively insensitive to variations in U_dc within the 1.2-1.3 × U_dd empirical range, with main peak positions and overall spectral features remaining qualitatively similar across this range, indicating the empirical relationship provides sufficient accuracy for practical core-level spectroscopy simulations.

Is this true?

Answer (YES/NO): YES